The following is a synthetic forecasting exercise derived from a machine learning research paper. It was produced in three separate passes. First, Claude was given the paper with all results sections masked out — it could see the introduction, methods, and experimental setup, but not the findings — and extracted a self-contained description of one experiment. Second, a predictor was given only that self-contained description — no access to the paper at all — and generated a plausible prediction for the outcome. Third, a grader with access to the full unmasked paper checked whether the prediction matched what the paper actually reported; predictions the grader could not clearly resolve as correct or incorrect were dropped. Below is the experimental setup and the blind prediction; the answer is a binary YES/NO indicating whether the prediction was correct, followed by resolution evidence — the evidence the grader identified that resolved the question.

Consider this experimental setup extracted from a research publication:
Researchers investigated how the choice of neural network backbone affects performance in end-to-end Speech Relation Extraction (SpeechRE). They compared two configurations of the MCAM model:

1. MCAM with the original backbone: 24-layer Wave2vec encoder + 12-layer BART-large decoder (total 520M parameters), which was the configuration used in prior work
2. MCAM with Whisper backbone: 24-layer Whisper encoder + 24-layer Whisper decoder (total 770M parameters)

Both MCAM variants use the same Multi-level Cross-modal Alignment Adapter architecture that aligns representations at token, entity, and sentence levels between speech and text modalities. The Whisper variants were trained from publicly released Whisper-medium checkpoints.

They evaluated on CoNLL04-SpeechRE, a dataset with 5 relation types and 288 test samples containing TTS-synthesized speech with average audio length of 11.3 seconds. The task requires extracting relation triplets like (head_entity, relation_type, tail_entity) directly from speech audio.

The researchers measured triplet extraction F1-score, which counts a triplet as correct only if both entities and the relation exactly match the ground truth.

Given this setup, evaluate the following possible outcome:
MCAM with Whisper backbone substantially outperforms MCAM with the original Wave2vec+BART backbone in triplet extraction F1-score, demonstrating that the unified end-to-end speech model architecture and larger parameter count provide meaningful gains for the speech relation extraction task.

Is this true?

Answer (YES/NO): NO